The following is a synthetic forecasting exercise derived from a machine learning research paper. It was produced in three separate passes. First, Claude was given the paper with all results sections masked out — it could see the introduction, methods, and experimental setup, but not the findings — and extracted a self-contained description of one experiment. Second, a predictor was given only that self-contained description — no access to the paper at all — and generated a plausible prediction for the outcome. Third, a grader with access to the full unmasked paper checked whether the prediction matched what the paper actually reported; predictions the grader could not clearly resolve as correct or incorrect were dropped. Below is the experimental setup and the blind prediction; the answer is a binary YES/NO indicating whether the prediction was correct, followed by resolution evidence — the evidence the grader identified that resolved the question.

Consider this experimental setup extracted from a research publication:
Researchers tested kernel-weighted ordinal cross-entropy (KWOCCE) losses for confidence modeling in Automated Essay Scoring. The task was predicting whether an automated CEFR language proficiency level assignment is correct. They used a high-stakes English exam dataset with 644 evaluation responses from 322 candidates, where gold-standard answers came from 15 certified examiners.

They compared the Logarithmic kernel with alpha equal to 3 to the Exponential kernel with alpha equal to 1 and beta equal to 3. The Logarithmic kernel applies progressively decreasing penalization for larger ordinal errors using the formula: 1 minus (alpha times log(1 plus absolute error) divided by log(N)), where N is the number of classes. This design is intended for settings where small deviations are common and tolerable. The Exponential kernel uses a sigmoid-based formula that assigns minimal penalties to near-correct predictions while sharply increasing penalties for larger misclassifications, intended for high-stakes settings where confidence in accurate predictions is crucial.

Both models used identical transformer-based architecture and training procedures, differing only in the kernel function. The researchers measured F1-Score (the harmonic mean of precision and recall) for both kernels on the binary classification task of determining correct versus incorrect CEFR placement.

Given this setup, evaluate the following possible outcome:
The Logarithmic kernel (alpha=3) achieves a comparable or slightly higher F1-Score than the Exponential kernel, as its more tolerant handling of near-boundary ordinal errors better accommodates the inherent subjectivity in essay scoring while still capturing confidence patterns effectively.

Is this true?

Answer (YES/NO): YES